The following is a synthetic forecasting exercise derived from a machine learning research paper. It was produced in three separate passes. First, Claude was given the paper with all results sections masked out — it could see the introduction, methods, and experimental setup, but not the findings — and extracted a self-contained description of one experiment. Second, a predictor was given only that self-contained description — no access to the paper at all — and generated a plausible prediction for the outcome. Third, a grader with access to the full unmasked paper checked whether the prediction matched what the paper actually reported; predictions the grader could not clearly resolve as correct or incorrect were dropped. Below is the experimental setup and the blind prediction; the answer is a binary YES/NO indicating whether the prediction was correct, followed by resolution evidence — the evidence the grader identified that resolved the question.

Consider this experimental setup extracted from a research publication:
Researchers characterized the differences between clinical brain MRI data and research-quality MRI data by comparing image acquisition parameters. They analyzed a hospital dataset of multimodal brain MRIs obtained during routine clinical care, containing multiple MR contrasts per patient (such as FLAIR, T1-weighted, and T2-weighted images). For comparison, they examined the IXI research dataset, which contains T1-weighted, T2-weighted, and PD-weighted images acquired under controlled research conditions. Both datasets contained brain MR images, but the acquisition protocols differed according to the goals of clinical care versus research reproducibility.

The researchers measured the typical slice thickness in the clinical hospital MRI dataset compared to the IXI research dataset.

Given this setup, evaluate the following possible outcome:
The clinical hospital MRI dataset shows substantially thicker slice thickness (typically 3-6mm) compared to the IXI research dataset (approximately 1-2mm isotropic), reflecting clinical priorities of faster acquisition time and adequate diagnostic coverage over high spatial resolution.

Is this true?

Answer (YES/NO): NO